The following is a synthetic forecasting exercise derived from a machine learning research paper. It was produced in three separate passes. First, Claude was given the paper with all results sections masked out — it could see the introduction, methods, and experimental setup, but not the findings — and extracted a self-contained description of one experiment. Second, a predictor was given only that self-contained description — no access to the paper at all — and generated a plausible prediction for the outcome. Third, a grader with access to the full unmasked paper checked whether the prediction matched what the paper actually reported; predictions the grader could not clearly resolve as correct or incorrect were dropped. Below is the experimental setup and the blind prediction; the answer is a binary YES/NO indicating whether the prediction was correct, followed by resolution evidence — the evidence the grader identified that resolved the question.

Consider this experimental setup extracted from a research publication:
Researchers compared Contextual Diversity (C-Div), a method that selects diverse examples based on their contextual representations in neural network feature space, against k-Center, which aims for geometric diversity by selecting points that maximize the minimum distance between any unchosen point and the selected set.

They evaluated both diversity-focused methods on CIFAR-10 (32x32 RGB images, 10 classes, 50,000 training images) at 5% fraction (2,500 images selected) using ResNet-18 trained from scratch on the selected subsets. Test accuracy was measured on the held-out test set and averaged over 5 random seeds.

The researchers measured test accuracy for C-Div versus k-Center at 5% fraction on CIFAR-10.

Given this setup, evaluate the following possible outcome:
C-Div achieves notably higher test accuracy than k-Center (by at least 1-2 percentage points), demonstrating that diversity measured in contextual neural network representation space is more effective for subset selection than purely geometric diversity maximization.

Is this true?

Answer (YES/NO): NO